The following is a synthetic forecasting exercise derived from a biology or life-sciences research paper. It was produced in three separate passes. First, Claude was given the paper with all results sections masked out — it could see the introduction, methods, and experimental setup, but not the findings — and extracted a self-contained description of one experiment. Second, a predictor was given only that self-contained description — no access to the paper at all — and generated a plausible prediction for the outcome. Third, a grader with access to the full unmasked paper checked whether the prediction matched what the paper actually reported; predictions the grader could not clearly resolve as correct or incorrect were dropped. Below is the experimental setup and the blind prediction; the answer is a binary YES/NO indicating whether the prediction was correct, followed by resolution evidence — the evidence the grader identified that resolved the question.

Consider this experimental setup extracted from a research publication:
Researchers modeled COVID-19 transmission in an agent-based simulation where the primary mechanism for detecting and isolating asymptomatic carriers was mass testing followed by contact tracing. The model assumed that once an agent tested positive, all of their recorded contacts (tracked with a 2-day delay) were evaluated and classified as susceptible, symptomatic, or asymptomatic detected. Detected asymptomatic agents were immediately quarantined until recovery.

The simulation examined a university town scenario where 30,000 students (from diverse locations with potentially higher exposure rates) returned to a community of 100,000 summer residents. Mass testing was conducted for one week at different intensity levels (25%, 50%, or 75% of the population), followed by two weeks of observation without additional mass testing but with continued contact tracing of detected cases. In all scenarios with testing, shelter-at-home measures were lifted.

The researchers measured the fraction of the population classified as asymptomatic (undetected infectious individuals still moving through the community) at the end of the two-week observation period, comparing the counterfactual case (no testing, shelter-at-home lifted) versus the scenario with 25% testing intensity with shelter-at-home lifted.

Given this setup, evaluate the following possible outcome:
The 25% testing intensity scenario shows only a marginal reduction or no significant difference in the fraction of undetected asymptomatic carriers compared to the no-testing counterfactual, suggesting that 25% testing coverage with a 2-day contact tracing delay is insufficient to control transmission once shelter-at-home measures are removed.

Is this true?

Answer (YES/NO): NO